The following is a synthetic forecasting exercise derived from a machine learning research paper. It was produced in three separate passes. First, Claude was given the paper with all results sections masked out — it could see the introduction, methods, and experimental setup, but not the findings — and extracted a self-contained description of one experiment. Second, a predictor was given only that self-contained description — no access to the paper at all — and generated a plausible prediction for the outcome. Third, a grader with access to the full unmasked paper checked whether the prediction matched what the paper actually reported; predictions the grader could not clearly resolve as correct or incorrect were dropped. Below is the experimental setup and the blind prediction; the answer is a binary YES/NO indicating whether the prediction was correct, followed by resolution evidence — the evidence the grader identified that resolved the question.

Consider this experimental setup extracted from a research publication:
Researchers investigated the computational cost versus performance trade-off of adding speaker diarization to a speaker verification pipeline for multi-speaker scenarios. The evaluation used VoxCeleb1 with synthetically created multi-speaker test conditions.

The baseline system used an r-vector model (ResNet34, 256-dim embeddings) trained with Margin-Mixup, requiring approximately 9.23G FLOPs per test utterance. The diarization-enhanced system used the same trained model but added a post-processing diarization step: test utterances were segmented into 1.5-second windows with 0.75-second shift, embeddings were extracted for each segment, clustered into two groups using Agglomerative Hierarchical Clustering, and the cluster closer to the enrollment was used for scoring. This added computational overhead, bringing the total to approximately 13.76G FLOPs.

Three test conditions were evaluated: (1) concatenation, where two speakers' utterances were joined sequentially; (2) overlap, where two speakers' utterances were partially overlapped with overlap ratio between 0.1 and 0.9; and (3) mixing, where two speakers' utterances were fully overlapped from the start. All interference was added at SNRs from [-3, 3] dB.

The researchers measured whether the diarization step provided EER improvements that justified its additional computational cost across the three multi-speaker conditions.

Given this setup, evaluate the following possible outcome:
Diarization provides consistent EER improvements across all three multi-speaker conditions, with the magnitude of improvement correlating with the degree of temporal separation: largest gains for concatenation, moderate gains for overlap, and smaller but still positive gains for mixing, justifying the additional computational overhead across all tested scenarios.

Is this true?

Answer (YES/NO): NO